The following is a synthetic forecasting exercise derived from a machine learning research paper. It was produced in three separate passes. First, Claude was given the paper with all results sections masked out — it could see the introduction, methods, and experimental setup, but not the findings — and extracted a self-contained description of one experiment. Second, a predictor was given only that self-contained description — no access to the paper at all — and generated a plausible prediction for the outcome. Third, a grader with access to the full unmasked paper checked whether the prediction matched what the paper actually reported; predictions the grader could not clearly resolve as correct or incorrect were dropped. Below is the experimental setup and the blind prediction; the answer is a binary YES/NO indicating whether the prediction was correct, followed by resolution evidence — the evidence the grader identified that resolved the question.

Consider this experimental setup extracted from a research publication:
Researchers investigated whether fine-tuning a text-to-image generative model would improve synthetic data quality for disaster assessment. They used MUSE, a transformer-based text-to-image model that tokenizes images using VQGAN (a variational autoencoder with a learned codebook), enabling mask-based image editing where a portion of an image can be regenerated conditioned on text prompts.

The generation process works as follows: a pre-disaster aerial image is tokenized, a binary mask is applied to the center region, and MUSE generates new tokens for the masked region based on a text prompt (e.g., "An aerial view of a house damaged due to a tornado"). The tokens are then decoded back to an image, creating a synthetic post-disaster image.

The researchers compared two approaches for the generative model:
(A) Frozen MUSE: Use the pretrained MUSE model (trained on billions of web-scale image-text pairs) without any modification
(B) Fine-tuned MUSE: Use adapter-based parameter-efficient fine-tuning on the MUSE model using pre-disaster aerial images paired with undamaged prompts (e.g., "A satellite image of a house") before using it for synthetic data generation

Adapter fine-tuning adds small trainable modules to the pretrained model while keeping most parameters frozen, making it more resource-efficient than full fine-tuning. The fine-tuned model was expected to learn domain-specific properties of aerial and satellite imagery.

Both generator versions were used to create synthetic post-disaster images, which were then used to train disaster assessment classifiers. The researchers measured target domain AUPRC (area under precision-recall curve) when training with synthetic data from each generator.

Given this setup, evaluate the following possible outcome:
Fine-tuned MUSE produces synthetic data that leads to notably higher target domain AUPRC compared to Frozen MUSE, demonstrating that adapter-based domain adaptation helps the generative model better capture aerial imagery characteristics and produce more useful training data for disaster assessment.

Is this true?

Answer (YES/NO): NO